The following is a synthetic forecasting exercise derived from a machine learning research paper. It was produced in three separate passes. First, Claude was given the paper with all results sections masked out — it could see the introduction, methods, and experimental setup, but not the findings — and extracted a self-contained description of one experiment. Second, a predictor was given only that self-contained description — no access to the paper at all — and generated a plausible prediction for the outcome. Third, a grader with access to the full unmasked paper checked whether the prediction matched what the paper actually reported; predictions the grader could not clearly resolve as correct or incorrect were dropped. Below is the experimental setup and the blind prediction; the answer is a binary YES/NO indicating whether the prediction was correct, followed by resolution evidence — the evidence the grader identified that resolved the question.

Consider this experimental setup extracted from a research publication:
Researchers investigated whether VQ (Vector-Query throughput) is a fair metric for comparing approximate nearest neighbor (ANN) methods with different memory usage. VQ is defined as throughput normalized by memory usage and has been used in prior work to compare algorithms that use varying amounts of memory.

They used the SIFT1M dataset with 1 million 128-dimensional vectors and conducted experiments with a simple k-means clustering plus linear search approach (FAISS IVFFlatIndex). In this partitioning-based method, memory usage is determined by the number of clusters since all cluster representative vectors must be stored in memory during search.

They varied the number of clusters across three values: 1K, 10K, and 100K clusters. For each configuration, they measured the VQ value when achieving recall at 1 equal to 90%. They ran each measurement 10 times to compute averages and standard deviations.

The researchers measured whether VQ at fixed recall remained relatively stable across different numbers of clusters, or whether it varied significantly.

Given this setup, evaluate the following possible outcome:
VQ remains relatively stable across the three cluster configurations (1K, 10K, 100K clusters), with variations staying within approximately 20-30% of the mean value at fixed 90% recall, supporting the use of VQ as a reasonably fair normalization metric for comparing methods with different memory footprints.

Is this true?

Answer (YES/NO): NO